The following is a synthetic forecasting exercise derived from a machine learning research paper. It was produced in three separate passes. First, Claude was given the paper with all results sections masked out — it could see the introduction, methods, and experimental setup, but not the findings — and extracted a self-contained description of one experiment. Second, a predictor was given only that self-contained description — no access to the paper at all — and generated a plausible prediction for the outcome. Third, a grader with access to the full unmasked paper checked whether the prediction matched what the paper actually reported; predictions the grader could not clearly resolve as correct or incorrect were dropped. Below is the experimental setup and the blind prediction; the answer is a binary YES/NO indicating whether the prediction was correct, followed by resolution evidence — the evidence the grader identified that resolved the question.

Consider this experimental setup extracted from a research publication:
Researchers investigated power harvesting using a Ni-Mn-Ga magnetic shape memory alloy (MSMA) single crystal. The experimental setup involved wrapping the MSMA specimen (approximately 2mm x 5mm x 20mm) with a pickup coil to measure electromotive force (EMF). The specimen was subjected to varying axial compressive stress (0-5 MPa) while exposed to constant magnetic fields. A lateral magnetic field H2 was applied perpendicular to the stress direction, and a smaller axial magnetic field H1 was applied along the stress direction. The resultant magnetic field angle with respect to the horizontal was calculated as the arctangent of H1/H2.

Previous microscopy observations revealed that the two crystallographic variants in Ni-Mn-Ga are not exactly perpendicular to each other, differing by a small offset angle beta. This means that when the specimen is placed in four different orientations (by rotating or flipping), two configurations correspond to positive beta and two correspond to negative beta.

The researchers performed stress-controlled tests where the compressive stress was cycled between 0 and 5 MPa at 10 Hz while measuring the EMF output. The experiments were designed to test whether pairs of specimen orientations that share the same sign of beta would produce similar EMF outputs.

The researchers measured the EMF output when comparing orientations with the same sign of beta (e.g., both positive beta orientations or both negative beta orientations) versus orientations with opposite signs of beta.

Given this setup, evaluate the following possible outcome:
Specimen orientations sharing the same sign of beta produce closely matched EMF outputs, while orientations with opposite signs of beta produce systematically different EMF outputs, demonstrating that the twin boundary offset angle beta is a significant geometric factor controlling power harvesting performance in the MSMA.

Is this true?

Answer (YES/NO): YES